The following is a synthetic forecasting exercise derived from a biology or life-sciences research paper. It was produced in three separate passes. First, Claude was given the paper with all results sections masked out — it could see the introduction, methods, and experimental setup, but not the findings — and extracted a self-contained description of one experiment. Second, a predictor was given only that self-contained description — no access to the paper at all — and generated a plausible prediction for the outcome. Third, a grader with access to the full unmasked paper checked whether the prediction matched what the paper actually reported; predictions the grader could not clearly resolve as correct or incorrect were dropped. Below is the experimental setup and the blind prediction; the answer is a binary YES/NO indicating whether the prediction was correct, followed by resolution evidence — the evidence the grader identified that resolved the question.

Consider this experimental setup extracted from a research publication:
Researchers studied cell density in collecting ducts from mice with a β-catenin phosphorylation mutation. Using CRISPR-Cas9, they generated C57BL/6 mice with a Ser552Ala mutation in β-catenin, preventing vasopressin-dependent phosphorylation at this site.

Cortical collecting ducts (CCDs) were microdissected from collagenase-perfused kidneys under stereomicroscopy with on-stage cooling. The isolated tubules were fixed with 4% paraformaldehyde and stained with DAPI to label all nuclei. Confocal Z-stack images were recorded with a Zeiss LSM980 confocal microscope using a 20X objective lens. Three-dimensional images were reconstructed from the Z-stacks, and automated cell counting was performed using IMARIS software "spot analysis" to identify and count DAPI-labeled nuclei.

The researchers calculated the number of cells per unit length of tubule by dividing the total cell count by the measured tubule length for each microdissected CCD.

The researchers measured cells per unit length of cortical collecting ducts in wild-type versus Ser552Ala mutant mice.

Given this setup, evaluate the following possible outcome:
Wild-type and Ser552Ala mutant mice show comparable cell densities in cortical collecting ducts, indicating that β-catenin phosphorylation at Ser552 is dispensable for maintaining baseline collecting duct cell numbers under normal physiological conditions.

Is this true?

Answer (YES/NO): YES